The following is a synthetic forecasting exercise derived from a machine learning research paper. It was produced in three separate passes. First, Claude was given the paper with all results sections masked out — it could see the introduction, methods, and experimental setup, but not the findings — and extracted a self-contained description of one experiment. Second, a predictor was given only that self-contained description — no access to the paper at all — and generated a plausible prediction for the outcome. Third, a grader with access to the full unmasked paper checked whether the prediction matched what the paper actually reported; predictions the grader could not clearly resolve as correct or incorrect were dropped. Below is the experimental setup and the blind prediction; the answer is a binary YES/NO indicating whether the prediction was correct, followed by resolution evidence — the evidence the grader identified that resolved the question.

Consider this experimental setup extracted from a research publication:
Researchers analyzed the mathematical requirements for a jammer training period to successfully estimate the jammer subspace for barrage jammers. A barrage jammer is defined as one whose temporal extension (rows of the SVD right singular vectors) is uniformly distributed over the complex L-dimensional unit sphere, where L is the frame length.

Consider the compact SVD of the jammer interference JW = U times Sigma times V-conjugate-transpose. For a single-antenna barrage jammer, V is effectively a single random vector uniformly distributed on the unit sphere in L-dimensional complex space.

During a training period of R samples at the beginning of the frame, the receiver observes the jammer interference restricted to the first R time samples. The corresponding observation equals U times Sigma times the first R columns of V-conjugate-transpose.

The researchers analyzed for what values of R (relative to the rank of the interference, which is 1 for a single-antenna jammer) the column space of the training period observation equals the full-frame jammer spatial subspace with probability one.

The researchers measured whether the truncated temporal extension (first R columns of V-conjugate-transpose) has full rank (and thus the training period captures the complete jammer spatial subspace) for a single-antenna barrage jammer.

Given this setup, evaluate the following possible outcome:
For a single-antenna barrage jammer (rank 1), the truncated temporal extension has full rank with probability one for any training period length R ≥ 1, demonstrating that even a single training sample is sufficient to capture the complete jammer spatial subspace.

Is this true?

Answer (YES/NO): YES